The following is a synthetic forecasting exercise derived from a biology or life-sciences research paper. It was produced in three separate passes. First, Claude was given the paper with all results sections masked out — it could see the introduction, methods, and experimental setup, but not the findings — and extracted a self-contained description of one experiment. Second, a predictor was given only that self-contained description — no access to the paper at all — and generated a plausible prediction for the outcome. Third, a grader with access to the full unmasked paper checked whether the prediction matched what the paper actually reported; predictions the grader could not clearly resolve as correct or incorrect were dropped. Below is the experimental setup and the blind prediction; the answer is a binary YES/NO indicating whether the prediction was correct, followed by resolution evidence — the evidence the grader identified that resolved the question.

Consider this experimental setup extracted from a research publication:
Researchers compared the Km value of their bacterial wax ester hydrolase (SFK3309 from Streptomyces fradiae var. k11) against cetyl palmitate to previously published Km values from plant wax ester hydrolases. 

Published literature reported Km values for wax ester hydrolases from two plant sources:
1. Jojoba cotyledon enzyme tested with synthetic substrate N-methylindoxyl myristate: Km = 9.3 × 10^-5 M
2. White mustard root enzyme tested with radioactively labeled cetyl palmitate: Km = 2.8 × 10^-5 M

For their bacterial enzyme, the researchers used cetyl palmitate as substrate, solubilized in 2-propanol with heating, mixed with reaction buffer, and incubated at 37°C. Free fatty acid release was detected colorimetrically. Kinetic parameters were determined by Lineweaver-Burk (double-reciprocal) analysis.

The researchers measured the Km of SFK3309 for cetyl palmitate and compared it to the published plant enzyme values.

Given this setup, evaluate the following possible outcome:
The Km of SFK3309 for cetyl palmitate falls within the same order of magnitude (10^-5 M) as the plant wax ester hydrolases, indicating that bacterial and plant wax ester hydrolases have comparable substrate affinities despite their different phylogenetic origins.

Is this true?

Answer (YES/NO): NO